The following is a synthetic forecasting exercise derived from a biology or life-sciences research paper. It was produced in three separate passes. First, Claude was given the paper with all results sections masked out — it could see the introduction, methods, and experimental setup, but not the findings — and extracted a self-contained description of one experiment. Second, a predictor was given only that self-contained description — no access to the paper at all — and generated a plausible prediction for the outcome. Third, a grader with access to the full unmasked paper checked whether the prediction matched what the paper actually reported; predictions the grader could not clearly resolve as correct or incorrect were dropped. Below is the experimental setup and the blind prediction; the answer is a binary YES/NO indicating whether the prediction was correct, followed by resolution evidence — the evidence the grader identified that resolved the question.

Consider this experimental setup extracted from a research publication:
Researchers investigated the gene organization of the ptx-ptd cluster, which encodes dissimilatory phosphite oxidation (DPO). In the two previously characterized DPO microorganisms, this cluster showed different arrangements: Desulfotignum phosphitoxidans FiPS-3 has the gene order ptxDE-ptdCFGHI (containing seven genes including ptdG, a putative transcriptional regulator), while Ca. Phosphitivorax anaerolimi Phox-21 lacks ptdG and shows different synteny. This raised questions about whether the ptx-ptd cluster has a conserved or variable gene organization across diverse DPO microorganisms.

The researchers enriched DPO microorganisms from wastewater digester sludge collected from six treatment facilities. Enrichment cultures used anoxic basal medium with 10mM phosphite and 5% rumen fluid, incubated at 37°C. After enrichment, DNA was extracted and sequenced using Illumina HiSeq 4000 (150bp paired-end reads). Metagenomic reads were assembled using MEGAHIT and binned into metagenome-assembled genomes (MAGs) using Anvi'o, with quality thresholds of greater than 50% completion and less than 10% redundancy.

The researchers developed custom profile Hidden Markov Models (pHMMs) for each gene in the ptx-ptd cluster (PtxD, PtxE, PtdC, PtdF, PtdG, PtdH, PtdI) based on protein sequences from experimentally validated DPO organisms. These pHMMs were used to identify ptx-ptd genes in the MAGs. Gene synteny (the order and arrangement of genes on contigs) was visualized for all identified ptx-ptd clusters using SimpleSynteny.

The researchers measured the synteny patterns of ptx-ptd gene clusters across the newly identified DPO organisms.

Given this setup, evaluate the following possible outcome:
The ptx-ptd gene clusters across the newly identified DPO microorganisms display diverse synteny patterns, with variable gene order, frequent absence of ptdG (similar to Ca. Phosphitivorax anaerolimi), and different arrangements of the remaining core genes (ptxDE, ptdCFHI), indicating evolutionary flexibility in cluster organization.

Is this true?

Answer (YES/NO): NO